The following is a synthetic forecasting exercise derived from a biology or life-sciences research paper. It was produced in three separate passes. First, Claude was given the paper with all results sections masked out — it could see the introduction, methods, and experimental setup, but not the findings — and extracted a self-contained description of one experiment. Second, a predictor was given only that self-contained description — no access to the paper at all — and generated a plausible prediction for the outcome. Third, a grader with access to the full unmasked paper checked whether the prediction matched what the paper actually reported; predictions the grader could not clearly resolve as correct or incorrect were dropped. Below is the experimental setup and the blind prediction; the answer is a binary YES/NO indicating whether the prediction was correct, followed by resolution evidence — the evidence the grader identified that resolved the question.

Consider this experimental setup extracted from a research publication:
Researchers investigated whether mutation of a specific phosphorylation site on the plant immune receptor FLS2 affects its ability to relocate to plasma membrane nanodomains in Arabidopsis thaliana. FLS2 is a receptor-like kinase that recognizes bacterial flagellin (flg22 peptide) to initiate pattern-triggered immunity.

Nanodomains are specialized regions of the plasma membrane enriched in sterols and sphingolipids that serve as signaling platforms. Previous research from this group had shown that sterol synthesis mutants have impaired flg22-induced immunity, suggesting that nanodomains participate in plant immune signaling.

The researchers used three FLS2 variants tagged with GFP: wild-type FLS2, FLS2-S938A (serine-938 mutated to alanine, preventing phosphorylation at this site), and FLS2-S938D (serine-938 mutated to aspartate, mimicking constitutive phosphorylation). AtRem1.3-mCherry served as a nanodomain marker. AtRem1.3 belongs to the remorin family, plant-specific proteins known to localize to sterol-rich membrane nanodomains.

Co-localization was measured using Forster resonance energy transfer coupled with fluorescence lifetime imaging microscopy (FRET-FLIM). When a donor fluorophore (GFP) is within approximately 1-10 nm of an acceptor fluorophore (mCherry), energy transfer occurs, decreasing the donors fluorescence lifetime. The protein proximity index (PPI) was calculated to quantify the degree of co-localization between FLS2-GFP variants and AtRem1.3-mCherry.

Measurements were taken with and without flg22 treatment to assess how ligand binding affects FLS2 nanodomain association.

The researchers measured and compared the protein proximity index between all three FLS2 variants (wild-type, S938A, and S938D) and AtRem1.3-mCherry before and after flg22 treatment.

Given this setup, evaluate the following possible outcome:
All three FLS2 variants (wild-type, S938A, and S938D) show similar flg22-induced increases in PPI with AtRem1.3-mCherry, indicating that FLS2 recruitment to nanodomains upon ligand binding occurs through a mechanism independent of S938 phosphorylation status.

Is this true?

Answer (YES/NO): NO